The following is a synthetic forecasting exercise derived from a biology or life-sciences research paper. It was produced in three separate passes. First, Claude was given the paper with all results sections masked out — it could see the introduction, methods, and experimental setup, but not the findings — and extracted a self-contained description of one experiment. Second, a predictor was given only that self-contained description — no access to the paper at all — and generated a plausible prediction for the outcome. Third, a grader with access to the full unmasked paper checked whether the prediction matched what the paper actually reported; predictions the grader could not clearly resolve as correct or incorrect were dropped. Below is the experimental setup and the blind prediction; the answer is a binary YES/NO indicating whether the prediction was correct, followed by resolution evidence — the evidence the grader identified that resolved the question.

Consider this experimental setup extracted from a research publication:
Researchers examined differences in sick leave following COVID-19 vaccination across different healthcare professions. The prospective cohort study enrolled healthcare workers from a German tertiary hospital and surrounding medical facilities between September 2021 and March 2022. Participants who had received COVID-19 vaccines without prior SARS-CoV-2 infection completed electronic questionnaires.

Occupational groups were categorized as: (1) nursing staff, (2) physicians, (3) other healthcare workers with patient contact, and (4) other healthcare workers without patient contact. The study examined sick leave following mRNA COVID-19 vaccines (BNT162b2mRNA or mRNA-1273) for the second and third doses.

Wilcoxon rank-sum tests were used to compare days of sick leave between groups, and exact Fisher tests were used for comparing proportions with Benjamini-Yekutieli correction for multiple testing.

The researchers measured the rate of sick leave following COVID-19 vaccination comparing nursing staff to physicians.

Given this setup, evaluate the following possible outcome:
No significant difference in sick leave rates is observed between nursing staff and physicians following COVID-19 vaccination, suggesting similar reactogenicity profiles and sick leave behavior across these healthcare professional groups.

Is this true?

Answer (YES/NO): NO